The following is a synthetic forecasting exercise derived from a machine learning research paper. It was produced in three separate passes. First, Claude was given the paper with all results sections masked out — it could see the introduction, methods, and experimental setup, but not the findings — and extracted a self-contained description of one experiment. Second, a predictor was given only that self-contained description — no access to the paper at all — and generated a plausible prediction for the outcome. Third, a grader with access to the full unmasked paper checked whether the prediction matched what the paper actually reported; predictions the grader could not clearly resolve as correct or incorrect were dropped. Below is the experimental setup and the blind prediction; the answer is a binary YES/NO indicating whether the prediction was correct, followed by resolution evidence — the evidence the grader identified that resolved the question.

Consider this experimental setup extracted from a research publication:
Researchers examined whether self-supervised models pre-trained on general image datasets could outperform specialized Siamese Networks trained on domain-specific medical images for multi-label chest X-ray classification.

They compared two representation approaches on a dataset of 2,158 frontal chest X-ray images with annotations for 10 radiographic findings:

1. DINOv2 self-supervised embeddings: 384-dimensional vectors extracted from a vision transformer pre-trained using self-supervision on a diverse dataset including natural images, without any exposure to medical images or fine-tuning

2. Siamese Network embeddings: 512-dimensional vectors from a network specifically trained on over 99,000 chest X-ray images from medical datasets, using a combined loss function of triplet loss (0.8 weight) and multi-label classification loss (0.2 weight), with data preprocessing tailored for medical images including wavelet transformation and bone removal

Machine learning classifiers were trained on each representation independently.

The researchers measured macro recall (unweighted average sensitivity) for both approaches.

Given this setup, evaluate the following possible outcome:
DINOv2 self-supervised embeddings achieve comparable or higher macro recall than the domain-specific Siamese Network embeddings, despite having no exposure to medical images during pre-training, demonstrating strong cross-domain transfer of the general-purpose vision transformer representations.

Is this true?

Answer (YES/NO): YES